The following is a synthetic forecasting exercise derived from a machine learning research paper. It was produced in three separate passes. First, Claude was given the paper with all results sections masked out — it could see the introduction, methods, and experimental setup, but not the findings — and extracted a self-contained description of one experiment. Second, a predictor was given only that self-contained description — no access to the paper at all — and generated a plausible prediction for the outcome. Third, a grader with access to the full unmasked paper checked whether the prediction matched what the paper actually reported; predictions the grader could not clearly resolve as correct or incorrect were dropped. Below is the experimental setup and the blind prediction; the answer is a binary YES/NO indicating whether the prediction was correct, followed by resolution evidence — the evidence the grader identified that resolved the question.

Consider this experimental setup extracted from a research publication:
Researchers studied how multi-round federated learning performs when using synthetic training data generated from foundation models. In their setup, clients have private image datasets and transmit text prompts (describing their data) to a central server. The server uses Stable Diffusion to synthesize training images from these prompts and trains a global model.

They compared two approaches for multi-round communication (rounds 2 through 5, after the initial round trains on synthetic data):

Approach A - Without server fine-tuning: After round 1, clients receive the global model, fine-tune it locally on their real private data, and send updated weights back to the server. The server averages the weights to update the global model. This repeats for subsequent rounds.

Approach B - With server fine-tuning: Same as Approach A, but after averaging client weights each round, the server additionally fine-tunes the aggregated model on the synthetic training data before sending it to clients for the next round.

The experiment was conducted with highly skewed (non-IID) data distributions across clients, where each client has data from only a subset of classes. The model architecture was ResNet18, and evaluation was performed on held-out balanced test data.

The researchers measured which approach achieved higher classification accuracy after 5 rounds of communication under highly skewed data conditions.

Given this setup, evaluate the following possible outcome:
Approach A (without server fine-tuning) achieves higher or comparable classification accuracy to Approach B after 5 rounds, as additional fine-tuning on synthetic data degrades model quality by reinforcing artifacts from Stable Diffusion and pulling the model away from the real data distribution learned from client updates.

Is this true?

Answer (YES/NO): NO